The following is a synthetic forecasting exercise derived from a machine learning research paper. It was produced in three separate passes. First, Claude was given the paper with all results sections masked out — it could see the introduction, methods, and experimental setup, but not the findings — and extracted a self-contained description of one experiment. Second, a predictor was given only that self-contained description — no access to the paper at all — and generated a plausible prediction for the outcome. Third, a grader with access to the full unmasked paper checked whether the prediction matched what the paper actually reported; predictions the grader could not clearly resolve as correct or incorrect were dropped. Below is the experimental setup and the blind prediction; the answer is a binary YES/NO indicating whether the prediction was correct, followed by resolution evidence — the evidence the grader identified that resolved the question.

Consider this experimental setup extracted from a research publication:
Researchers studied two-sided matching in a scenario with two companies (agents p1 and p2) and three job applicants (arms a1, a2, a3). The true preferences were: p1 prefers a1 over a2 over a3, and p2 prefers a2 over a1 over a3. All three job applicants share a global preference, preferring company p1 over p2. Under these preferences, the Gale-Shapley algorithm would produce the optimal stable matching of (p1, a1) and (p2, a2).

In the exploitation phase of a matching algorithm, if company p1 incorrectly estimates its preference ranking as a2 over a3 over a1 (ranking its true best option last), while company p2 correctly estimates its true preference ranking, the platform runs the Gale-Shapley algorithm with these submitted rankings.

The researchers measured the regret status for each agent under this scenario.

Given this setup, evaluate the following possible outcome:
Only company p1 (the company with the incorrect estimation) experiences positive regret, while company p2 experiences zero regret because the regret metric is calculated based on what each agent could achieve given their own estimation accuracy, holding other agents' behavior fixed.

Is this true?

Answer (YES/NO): NO